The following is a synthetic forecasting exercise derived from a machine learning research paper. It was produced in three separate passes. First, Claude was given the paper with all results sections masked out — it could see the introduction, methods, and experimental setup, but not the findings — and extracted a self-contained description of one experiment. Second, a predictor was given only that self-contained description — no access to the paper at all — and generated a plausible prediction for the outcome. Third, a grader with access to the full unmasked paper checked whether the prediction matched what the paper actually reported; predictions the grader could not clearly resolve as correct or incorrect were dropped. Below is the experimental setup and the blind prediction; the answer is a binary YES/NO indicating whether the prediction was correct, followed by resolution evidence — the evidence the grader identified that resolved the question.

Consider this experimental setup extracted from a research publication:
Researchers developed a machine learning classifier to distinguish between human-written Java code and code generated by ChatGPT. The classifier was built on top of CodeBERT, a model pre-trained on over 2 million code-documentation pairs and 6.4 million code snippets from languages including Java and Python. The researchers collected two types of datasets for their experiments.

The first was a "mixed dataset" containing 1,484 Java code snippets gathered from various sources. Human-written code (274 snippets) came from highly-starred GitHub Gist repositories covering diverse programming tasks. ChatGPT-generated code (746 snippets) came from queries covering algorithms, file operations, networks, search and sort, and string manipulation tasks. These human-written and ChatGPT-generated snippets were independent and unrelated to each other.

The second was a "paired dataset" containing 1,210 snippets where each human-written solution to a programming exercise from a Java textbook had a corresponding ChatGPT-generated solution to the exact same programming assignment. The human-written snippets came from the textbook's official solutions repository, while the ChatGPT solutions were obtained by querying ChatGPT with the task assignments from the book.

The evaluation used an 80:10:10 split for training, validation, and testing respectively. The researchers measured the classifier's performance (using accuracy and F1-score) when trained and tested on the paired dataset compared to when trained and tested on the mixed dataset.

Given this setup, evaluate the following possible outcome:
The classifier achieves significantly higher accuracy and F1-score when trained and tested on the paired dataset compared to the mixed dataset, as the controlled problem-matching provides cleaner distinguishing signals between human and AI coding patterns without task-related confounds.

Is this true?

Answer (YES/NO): YES